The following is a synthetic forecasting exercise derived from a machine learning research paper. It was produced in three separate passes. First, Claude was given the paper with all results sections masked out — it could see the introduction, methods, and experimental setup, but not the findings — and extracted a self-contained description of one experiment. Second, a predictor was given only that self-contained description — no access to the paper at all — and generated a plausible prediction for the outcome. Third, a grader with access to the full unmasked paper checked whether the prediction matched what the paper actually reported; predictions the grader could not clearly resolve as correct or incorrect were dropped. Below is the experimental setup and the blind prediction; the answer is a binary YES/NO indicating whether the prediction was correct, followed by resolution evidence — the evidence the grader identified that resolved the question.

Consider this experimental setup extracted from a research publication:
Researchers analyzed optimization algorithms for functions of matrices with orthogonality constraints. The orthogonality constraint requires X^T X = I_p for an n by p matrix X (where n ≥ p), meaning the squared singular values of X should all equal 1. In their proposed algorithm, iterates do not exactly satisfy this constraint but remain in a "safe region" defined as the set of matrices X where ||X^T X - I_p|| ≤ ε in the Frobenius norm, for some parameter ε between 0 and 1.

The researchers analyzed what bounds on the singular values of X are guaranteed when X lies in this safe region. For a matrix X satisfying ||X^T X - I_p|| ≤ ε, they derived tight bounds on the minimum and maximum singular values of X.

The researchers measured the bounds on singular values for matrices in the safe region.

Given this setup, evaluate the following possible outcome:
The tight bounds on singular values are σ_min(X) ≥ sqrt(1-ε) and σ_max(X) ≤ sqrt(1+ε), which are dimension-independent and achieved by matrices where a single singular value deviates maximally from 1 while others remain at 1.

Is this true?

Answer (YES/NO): NO